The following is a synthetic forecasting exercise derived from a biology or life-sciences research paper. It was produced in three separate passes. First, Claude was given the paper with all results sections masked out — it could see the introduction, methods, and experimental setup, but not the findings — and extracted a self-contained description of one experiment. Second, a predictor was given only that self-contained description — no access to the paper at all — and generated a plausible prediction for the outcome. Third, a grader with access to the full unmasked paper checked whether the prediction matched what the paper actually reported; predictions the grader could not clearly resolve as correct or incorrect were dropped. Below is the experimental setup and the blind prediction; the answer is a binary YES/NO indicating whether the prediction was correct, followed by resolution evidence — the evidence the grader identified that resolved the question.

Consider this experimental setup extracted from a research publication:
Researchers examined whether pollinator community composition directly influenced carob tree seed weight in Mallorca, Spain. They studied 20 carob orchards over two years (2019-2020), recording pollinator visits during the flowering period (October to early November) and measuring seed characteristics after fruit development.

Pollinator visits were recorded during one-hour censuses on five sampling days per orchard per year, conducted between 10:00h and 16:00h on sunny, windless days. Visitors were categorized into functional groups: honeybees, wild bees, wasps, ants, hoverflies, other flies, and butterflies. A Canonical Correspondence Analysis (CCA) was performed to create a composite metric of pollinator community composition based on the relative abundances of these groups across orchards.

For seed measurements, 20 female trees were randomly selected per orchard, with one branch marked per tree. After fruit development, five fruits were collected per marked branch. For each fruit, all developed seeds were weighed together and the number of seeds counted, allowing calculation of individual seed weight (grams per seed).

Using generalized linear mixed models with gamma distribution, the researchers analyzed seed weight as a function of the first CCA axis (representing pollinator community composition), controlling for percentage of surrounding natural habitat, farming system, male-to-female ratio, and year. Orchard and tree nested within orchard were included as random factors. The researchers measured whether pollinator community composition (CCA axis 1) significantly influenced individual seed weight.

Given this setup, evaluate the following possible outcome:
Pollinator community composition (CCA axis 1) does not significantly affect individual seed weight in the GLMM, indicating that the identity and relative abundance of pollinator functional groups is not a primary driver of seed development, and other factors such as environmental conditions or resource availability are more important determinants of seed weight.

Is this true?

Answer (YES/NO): NO